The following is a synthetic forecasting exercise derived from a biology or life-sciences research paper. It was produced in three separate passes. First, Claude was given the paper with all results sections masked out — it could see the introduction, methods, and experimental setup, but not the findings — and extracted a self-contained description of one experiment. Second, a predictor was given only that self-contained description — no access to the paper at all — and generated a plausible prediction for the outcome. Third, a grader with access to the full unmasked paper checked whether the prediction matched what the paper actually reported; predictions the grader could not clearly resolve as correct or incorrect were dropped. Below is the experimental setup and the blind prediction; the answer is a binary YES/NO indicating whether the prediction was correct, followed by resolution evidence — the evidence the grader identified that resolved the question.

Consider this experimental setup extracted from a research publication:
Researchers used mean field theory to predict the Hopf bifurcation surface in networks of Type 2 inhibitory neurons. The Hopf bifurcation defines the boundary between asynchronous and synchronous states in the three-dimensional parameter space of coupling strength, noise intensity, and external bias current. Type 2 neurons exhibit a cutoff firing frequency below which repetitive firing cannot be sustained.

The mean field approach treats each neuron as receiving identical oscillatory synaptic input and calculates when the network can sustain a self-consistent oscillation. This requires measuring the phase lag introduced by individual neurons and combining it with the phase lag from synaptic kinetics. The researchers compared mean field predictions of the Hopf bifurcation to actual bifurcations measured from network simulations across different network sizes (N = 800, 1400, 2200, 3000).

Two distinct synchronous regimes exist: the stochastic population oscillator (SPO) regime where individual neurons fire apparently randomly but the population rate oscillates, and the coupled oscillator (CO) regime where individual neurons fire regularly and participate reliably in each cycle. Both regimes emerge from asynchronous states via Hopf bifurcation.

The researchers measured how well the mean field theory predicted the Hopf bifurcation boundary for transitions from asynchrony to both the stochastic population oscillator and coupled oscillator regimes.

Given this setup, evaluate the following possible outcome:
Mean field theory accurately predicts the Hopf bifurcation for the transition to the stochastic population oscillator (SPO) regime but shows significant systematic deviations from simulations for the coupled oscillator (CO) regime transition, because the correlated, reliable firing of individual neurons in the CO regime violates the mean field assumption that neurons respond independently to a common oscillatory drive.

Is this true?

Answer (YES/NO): NO